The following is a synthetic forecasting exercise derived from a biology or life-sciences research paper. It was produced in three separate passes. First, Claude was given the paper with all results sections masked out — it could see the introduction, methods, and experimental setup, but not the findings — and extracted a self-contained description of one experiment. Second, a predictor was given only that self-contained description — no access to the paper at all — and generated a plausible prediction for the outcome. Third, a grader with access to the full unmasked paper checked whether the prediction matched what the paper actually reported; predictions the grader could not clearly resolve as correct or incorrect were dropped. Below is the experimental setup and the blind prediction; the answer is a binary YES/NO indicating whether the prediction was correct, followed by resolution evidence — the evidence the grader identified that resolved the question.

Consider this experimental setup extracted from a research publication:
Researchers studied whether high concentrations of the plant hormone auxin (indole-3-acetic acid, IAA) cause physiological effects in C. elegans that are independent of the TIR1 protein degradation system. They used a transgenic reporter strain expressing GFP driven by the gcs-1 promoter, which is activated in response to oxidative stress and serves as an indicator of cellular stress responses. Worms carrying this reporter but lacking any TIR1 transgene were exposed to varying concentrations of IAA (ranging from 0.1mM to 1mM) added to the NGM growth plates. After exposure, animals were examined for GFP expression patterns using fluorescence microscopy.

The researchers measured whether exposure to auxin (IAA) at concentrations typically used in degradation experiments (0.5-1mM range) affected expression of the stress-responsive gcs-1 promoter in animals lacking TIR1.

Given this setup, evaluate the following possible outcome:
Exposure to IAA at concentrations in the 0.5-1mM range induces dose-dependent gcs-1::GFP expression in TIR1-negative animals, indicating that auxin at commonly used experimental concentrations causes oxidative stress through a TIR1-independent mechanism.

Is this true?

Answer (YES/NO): YES